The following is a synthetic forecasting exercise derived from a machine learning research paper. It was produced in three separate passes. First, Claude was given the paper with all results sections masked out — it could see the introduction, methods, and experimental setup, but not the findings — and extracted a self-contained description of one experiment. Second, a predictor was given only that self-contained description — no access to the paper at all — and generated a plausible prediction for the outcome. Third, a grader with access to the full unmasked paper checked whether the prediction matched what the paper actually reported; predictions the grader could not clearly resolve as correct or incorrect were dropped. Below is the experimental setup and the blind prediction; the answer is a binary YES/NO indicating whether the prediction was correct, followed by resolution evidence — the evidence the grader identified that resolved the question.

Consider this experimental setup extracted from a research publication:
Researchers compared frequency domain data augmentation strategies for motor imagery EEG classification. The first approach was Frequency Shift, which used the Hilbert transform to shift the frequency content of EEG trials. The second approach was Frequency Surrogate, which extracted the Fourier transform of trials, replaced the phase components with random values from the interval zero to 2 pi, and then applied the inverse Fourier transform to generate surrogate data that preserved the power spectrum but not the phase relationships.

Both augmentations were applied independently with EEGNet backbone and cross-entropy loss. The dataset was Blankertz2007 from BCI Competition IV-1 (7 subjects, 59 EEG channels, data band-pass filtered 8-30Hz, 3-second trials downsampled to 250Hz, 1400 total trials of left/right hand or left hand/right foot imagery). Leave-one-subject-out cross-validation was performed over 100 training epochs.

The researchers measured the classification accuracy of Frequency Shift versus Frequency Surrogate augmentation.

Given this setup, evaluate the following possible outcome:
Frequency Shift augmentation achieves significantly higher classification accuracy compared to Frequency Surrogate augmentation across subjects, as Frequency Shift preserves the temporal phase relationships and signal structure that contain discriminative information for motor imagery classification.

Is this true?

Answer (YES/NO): NO